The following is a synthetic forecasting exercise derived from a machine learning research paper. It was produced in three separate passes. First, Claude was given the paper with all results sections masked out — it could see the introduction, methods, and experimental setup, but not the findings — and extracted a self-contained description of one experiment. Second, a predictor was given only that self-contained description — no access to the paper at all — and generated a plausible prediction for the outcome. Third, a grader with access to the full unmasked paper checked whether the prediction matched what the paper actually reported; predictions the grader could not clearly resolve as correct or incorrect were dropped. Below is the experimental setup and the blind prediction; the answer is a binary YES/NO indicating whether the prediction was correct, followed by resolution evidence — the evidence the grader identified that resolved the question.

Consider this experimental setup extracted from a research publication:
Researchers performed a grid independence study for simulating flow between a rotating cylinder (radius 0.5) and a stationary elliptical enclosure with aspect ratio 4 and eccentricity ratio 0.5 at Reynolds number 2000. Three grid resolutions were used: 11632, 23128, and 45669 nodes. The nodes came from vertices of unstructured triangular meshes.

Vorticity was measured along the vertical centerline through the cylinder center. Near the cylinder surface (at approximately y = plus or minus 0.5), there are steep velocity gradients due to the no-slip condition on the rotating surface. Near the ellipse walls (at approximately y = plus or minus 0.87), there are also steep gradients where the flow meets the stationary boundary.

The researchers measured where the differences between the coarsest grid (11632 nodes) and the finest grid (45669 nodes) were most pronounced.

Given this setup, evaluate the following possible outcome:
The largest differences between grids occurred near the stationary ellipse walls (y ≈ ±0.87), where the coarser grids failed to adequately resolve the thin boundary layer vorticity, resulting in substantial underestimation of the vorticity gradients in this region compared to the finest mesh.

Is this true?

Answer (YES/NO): YES